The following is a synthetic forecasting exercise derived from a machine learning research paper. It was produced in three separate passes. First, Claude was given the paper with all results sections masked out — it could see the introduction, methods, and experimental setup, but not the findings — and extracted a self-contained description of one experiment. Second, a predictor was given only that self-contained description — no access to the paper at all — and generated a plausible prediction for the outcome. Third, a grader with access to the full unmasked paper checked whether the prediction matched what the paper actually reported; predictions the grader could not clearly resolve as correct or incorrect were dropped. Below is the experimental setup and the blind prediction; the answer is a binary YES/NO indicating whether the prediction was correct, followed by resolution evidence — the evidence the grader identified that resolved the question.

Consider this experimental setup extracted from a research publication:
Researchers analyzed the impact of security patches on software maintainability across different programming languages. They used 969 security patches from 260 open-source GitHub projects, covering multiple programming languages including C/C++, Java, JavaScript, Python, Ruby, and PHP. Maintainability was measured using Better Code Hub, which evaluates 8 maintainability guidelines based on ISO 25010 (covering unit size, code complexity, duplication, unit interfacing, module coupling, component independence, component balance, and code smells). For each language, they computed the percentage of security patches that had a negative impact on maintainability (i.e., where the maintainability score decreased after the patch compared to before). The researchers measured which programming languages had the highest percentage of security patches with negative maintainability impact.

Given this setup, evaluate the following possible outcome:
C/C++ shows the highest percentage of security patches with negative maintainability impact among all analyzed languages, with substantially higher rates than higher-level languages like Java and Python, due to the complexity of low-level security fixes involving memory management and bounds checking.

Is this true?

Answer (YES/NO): NO